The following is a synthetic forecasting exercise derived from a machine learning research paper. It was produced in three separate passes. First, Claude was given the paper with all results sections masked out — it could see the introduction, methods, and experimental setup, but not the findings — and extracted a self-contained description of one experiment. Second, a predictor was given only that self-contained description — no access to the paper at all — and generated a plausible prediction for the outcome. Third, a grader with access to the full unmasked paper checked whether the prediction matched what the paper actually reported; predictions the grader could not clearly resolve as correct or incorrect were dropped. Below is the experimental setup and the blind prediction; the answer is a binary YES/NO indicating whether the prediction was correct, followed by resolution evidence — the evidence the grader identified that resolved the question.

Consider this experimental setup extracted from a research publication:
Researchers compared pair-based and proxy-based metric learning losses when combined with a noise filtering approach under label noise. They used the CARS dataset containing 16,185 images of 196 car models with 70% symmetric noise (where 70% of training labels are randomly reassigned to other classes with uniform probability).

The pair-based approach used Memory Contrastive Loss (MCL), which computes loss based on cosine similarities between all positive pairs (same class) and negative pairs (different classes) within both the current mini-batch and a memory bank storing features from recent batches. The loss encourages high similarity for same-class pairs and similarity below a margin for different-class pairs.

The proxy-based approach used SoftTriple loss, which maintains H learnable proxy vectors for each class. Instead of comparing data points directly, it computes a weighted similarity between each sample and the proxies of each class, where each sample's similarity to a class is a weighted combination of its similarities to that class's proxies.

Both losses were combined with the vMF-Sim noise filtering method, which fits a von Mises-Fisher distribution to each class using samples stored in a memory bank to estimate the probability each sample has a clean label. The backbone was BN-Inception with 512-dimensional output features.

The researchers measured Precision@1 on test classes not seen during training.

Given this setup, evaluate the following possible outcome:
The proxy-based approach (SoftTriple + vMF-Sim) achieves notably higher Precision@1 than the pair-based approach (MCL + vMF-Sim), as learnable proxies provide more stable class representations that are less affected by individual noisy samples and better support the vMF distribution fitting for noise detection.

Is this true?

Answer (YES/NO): NO